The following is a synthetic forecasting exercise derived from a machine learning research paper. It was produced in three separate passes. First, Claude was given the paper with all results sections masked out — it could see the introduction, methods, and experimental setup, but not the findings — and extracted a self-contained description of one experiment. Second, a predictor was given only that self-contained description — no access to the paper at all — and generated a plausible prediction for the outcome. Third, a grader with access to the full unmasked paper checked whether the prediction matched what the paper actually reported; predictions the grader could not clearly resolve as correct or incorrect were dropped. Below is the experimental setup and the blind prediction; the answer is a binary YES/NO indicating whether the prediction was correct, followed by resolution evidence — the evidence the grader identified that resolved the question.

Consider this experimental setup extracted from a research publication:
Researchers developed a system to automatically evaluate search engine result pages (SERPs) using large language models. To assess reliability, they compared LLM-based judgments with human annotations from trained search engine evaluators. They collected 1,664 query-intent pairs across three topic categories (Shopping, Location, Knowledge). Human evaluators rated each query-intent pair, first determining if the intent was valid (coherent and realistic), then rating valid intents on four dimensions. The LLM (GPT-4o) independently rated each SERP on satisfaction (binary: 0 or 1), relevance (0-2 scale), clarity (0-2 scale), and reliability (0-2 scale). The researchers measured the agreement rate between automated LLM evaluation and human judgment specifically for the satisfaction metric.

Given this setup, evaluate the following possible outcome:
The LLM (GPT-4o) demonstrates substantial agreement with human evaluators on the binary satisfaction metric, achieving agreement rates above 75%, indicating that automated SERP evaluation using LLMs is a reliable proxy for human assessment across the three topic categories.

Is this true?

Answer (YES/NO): NO